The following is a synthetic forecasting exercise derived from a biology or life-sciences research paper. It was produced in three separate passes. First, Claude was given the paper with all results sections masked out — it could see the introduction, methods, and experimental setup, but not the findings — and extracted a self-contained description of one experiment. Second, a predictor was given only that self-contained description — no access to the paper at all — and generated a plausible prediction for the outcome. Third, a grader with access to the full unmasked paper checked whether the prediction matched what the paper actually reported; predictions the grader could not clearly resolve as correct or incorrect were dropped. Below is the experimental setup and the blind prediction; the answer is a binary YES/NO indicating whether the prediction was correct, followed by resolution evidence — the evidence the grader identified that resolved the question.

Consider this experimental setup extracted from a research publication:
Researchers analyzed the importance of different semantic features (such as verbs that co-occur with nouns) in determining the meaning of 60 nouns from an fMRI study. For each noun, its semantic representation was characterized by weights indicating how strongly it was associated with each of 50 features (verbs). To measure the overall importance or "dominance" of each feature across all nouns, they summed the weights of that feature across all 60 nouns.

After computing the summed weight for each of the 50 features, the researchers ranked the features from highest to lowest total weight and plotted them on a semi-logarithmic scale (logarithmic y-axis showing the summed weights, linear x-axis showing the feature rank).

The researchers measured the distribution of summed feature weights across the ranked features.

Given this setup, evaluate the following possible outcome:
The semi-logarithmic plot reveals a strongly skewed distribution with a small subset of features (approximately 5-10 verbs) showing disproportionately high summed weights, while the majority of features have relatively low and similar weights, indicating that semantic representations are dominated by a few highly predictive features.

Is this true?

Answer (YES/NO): NO